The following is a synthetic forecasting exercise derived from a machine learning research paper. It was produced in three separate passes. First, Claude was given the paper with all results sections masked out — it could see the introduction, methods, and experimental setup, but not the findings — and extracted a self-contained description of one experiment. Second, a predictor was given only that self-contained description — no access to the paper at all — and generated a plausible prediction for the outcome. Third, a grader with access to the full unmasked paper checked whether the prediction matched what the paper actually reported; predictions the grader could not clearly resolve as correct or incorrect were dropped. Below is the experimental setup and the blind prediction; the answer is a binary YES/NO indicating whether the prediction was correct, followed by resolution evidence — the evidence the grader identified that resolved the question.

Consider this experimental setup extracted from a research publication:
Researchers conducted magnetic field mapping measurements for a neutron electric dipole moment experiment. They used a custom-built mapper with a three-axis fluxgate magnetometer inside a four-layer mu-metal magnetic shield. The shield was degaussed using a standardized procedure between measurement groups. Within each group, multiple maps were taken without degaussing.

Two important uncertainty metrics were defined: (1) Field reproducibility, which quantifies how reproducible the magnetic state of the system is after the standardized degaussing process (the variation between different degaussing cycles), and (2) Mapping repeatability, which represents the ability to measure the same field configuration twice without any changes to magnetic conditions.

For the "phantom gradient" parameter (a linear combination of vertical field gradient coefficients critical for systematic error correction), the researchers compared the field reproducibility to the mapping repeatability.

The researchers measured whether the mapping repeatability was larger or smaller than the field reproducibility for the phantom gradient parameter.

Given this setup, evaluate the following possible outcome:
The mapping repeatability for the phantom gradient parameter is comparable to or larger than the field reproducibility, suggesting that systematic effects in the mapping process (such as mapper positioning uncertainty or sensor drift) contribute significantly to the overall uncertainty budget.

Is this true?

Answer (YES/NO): NO